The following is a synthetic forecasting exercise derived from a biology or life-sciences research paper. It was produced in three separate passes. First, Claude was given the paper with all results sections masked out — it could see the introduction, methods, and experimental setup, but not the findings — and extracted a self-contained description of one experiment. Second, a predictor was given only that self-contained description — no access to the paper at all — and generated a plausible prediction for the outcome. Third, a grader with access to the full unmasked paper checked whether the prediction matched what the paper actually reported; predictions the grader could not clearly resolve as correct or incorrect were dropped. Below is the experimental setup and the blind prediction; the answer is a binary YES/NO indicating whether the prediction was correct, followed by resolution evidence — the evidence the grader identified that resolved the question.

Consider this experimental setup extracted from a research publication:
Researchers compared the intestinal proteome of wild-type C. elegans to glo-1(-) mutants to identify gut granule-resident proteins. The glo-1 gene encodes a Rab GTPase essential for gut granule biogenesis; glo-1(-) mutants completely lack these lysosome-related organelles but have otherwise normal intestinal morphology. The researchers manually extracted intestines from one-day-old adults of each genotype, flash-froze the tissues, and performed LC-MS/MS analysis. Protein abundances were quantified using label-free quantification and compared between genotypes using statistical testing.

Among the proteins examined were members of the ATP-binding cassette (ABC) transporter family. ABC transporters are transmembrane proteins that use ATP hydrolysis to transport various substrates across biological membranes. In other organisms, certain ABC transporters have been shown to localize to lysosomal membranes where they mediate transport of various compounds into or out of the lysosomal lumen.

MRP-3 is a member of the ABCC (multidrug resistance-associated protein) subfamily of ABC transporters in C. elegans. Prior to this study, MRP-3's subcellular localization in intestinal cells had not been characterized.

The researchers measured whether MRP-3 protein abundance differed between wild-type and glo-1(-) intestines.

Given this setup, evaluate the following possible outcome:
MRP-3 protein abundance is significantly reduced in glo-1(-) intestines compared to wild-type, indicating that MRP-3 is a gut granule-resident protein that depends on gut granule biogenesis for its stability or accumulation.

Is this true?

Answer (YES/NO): YES